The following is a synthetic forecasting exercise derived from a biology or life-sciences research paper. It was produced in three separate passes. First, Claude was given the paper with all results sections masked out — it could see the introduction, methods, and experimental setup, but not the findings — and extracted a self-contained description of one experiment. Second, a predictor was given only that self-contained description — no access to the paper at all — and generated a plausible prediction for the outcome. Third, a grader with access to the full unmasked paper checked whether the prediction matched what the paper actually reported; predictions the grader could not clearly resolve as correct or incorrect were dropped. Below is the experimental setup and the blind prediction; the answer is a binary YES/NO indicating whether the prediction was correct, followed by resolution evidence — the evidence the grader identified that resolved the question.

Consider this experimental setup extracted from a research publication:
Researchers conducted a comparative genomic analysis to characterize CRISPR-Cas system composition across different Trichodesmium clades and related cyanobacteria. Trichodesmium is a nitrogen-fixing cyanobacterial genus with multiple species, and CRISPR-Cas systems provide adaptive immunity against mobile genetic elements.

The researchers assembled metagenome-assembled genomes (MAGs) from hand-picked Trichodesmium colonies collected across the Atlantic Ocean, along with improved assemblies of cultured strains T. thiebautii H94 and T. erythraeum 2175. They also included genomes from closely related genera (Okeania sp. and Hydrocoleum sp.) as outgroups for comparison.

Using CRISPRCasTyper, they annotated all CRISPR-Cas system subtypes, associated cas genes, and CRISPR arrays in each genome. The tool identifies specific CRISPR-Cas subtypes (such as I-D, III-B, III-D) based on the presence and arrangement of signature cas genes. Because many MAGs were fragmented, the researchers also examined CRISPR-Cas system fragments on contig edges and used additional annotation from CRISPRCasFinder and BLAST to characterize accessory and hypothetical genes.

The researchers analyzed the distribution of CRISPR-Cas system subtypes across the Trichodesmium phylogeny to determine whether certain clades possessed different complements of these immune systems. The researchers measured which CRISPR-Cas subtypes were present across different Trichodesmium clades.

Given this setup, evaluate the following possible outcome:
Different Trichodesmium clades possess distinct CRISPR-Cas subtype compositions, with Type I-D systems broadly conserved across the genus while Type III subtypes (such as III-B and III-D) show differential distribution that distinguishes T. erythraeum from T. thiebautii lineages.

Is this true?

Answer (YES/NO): NO